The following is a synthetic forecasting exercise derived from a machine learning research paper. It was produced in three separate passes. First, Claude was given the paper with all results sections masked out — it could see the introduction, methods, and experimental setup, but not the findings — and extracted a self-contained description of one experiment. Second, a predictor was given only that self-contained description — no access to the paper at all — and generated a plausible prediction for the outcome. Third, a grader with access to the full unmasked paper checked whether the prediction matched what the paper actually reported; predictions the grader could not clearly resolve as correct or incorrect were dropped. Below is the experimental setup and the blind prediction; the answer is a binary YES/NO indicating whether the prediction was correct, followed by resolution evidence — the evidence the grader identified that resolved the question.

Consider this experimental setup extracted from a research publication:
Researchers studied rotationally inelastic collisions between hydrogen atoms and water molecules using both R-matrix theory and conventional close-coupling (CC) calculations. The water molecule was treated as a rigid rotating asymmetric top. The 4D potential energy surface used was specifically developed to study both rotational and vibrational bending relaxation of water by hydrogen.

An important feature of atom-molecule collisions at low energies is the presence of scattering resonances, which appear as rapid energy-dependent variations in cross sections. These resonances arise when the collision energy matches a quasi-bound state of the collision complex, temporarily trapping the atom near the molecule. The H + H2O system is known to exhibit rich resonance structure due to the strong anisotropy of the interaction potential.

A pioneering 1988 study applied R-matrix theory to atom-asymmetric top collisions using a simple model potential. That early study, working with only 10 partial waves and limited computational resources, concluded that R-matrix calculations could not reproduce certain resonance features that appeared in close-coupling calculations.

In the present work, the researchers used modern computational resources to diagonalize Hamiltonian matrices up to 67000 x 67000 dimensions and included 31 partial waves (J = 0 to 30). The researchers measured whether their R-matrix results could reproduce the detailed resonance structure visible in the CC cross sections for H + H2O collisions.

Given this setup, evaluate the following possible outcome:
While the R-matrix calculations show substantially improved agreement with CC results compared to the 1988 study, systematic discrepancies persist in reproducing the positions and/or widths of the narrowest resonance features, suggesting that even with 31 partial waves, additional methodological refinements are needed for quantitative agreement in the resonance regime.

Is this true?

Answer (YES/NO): NO